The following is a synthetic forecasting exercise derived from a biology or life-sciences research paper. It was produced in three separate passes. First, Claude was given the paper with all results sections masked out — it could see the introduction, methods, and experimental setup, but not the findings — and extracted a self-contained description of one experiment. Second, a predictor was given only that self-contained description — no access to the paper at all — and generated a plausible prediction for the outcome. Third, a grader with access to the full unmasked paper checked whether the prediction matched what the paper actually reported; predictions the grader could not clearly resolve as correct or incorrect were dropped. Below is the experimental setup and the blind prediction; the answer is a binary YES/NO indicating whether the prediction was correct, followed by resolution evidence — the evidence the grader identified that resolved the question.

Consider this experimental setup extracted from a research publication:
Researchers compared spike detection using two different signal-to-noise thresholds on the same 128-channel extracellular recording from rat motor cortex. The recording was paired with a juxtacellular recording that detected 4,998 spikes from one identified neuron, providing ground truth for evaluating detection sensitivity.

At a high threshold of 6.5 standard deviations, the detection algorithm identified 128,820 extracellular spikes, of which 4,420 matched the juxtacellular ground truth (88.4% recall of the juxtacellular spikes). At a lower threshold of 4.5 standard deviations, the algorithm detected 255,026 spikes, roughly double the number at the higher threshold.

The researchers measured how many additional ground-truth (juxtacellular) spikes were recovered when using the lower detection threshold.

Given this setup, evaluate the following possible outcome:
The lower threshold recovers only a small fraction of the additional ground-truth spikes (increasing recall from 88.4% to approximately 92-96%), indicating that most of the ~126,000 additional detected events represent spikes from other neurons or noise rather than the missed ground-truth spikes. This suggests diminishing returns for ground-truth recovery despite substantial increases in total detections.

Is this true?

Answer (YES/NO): YES